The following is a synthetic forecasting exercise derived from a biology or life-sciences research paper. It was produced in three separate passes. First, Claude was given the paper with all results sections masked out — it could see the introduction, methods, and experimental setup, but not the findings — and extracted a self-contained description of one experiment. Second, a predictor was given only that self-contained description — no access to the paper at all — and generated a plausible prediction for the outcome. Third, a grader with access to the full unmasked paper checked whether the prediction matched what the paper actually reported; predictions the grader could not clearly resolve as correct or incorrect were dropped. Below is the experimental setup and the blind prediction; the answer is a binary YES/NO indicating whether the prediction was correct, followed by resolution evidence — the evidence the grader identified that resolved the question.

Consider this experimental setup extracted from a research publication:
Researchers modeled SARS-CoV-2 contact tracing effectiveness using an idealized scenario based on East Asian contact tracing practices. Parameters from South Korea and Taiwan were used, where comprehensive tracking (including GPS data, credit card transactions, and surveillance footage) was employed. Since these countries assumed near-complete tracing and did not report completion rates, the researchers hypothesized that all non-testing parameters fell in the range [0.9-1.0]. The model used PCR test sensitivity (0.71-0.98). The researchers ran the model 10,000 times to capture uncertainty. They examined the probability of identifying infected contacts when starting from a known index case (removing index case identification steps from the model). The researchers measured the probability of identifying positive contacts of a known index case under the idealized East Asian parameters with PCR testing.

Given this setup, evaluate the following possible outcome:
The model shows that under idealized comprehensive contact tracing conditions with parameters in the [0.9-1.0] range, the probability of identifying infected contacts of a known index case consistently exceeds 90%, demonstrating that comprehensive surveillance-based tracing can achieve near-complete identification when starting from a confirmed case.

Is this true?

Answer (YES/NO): NO